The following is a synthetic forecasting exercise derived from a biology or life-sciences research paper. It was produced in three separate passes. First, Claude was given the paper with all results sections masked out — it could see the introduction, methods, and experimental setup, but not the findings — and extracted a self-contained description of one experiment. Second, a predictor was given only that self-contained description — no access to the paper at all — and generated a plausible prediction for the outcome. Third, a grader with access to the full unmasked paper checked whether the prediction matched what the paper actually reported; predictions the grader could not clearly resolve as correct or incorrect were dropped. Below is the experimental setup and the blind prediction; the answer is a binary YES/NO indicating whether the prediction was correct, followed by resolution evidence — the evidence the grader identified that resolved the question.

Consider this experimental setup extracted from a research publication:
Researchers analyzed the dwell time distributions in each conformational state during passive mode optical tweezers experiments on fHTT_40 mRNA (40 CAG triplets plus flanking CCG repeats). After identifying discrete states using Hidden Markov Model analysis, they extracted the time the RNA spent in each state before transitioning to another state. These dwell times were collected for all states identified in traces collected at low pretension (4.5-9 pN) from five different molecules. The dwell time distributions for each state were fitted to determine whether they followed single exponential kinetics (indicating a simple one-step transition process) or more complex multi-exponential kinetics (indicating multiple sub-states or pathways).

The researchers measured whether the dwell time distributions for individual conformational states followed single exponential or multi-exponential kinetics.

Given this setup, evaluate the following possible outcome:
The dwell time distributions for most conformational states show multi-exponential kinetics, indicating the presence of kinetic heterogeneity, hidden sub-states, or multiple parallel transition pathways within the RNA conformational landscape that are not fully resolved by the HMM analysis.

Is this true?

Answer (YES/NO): NO